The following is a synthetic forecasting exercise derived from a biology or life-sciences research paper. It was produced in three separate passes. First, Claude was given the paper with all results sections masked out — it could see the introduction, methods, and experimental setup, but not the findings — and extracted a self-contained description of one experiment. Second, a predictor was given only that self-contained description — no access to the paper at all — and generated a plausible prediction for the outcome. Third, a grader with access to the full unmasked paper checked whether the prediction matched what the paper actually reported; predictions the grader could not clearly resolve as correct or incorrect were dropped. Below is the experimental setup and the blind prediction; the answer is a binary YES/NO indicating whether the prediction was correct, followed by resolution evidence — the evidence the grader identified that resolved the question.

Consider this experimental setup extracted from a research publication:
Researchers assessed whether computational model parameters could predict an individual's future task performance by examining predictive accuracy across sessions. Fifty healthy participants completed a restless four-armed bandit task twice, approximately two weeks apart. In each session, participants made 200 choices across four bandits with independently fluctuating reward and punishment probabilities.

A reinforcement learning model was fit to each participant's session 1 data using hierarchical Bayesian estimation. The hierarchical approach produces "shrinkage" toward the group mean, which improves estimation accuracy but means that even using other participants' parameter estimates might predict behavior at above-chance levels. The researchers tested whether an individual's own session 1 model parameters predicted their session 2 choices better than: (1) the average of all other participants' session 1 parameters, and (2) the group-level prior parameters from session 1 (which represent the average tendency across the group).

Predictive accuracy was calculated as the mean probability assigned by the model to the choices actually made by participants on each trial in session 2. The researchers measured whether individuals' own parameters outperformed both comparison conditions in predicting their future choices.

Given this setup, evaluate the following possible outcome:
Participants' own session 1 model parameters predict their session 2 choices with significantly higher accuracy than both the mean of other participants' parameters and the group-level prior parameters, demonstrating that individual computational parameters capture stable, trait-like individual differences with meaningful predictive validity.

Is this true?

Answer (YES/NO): NO